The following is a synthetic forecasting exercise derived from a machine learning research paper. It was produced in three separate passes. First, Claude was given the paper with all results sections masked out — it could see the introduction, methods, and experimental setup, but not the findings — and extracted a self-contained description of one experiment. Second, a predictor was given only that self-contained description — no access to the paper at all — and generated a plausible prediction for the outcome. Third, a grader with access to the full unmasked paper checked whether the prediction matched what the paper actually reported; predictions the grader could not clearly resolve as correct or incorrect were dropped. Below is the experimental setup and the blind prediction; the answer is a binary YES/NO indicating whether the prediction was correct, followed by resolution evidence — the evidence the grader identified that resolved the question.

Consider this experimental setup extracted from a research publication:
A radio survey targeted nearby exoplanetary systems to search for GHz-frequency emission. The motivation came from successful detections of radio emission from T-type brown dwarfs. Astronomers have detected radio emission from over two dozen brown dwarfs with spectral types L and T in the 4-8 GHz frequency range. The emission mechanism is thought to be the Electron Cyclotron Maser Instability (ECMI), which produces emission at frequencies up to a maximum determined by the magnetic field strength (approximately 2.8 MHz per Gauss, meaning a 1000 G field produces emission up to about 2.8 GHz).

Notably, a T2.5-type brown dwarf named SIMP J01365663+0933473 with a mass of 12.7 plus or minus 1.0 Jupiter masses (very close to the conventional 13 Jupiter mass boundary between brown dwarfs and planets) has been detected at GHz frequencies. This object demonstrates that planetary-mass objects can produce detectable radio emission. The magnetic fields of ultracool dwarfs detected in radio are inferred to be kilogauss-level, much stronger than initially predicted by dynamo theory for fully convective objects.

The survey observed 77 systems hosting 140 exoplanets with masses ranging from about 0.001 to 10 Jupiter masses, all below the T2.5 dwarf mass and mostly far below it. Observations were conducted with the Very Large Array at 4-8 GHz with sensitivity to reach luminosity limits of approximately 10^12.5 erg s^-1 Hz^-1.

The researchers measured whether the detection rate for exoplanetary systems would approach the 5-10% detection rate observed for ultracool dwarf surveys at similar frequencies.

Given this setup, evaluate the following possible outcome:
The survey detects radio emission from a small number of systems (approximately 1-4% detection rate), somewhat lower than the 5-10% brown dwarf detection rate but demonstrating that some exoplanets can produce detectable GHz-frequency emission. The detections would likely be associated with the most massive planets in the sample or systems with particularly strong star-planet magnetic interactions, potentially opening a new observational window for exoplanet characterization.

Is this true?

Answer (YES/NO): NO